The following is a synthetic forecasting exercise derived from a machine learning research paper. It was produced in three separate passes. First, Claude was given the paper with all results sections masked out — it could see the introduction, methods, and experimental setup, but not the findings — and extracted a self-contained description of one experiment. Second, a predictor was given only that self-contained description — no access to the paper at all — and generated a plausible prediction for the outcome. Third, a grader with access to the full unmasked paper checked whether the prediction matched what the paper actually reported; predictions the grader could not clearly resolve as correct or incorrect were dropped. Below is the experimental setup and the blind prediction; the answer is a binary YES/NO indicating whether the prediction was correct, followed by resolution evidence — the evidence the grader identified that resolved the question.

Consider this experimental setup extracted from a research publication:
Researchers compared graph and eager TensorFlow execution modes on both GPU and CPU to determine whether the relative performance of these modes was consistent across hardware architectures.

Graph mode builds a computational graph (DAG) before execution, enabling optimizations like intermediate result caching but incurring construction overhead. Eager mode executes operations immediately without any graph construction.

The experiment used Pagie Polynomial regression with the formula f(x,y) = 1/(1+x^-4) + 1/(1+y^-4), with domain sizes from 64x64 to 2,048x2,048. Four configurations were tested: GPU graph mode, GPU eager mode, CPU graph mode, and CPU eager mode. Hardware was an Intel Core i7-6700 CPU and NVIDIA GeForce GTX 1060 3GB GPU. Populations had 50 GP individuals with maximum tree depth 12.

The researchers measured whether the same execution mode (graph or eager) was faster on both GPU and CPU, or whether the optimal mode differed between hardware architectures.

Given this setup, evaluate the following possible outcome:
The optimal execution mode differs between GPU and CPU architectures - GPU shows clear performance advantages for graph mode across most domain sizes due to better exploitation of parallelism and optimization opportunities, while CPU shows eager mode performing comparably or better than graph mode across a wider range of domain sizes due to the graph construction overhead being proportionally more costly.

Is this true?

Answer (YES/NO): NO